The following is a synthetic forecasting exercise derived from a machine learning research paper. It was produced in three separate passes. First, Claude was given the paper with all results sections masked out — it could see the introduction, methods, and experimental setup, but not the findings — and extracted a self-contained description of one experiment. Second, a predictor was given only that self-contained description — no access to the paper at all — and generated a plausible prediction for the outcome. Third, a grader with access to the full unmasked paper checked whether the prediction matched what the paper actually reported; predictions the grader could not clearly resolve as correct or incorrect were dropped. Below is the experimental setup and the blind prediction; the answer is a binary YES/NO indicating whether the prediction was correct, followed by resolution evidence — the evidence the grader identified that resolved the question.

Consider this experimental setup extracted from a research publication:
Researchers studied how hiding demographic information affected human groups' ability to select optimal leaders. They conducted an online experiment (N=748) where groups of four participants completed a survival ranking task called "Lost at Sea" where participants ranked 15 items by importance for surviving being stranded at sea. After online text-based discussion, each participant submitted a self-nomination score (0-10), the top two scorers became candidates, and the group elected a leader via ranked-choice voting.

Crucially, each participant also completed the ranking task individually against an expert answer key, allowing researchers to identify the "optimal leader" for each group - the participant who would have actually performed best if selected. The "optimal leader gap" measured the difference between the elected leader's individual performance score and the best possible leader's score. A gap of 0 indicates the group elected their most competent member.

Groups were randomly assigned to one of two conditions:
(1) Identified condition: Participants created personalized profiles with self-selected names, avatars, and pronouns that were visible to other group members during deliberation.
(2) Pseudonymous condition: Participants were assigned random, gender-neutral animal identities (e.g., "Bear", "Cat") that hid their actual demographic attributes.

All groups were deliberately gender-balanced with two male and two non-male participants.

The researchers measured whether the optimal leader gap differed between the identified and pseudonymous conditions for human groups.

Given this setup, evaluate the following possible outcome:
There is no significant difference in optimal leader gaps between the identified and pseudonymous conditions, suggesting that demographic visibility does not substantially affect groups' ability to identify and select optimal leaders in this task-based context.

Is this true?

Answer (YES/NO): NO